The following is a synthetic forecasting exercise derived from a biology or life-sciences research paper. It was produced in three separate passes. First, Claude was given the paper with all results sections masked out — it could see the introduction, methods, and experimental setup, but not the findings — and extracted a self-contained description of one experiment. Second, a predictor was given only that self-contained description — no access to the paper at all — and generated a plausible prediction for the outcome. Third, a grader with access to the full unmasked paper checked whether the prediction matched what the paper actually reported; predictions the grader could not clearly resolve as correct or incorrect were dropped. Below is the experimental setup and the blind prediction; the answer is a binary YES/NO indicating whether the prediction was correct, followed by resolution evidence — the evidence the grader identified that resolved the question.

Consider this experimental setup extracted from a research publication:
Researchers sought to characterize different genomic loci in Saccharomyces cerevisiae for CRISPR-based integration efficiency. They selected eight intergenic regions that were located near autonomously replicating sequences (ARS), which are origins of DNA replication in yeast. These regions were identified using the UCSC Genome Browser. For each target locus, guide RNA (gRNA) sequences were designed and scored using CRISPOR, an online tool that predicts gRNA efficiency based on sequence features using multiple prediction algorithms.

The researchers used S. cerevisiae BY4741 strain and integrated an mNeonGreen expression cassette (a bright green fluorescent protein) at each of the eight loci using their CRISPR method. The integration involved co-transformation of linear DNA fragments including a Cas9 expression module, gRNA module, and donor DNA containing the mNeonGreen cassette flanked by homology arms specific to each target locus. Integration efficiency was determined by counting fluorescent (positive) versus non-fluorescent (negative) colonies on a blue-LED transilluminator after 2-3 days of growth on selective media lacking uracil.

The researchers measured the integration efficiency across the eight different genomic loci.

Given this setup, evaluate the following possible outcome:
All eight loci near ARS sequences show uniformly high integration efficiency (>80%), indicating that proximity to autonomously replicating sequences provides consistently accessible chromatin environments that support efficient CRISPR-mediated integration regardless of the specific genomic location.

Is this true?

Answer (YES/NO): NO